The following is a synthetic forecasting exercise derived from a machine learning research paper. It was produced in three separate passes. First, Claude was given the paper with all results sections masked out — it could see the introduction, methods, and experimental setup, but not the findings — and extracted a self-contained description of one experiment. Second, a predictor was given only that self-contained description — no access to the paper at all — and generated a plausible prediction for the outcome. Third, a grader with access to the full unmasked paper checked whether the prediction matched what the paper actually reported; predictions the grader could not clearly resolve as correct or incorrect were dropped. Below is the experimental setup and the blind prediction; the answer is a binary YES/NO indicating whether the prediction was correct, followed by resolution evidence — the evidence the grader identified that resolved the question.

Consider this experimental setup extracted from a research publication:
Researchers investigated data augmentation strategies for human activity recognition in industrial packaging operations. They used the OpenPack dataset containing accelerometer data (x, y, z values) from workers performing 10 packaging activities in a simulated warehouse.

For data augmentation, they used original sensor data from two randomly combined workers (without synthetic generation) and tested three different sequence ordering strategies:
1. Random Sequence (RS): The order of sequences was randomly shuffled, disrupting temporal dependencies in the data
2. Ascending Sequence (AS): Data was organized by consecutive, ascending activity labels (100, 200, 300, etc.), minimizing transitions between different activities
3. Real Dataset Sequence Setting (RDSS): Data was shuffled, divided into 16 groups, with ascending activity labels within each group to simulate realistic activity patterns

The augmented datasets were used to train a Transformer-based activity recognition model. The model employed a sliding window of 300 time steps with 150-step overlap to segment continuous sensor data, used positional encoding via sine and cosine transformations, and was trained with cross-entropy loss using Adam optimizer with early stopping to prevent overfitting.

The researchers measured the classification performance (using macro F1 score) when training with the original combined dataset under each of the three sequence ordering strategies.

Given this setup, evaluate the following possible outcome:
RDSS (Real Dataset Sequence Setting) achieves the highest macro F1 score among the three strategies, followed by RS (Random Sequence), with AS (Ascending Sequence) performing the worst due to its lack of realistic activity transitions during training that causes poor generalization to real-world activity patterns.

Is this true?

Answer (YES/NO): NO